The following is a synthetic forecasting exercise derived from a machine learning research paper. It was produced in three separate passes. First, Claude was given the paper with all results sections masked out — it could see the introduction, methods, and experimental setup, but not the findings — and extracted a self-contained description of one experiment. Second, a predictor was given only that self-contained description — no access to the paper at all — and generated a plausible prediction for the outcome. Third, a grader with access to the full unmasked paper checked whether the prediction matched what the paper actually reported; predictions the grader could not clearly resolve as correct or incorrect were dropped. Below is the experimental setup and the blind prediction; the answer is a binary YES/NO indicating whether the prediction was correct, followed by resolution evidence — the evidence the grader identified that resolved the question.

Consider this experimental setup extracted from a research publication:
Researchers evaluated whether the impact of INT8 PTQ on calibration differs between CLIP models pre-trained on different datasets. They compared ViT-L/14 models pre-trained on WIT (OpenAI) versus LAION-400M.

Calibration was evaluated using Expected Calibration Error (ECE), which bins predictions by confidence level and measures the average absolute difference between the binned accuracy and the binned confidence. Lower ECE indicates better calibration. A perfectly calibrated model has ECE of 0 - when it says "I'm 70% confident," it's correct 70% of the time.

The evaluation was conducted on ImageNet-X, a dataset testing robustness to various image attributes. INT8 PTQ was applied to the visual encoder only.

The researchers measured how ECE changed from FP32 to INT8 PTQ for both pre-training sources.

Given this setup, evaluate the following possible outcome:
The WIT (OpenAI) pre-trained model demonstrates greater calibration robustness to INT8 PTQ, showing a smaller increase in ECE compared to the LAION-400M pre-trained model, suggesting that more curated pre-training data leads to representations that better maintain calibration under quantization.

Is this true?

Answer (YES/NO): NO